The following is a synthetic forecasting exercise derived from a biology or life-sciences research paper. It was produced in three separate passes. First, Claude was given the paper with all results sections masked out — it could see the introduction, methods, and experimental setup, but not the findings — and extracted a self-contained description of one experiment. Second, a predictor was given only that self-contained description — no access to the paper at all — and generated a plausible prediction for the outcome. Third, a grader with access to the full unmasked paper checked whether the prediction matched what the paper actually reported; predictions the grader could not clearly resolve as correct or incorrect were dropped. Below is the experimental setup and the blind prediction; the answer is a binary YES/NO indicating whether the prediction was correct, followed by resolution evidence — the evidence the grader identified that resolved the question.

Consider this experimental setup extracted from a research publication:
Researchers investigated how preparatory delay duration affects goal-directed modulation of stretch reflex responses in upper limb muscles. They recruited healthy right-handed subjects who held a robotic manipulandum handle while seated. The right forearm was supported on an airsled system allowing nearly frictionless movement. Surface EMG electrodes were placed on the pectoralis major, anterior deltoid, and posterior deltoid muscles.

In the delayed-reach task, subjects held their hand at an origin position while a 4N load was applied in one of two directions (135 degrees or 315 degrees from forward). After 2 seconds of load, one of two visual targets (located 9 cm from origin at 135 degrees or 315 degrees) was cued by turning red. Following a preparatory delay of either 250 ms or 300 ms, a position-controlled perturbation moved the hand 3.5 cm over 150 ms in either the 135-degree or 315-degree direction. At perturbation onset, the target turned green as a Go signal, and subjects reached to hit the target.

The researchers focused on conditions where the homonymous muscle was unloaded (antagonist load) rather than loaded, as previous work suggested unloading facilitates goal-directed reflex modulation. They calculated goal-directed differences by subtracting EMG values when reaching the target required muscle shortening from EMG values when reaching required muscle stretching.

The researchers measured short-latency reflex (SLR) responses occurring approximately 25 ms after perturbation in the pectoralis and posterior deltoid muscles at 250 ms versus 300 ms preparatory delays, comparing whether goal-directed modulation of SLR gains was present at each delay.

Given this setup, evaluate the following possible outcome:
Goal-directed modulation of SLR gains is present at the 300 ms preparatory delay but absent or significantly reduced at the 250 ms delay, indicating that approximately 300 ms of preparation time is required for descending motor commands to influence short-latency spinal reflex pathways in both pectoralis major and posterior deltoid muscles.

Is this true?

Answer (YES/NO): YES